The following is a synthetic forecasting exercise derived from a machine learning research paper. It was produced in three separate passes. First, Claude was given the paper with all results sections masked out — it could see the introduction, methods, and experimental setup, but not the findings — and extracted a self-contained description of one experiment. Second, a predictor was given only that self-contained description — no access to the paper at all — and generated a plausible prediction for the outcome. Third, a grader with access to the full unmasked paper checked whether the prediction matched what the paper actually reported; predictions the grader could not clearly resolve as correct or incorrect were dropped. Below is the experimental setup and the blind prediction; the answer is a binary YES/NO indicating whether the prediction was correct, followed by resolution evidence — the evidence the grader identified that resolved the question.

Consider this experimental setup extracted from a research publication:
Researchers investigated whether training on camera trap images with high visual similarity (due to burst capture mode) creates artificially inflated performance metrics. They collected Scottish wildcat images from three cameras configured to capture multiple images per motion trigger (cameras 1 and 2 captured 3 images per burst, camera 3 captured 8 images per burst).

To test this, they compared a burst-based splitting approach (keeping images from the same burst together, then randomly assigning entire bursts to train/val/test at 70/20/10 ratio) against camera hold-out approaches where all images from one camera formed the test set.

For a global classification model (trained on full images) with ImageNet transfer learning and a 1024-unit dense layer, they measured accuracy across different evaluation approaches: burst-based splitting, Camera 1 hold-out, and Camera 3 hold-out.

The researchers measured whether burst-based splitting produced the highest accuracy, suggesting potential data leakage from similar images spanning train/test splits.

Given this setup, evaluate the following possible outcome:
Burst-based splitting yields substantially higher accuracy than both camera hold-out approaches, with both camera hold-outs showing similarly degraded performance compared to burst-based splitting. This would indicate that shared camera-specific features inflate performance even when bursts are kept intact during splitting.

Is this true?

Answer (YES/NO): NO